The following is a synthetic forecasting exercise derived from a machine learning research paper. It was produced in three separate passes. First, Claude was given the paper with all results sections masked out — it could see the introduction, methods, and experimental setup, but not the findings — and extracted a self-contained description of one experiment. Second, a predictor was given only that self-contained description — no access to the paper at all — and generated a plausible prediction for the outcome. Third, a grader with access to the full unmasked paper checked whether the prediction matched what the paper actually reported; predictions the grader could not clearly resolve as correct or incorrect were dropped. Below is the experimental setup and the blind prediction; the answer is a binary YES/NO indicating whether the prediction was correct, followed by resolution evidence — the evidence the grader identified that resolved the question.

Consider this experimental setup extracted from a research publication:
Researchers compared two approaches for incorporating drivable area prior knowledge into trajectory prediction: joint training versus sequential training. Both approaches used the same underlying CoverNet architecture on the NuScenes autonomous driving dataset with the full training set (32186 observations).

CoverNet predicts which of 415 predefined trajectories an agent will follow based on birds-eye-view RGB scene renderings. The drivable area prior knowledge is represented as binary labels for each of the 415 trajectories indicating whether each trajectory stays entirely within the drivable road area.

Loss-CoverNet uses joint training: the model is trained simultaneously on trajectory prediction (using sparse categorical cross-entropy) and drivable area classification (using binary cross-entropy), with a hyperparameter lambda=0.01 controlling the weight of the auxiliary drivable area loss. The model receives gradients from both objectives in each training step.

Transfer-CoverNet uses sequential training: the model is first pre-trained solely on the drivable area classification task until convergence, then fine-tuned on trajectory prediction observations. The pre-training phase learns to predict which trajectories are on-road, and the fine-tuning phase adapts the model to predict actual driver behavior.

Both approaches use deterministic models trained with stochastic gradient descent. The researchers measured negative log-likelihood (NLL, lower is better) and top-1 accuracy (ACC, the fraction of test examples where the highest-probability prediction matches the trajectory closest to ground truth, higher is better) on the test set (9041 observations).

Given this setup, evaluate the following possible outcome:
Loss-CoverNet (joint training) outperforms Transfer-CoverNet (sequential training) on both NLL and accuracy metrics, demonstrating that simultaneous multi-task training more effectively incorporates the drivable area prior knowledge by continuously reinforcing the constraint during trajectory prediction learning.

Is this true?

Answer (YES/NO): NO